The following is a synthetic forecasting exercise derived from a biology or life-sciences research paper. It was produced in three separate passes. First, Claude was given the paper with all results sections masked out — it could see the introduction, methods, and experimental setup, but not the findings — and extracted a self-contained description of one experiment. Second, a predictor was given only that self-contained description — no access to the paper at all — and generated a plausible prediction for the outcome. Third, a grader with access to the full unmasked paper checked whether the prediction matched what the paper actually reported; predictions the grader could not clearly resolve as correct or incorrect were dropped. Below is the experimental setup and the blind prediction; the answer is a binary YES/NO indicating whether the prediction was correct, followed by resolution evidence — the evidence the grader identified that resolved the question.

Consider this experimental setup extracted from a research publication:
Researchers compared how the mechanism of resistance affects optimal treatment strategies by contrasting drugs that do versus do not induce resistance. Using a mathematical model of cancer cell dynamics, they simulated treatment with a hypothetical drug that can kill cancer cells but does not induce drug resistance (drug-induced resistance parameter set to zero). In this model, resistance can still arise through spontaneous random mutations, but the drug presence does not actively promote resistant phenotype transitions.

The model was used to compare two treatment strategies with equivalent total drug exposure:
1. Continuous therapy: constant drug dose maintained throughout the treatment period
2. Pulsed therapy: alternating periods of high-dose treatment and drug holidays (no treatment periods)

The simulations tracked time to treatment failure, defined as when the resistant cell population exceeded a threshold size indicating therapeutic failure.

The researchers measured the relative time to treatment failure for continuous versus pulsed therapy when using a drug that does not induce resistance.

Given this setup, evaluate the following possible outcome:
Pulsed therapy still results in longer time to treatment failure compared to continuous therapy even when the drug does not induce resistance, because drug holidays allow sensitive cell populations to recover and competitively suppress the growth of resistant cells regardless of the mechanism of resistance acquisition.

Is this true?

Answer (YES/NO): NO